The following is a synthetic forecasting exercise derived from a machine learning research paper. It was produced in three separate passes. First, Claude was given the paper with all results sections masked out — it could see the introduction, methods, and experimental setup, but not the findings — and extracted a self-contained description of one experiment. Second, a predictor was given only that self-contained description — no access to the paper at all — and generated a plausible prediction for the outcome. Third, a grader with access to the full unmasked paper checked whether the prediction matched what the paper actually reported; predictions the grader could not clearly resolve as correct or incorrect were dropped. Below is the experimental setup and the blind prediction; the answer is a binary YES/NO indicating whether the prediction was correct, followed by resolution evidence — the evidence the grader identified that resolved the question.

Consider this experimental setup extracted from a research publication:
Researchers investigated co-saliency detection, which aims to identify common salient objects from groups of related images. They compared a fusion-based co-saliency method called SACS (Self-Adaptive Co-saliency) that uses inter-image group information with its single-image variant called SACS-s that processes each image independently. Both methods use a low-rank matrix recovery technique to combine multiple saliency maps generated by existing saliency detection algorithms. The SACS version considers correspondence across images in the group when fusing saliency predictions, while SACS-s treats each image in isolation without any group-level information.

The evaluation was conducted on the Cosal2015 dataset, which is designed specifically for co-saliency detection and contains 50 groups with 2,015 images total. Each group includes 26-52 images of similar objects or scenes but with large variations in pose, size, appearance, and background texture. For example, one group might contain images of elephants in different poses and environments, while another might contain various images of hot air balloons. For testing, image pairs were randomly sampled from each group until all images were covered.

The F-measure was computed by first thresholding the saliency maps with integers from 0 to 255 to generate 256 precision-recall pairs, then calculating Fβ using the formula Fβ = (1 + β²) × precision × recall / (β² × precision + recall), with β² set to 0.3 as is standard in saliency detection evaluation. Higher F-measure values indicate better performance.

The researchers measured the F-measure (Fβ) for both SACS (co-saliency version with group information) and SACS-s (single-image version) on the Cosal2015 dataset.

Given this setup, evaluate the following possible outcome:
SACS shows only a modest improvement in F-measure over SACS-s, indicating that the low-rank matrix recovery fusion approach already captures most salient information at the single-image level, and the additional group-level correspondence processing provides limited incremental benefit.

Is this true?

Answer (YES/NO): NO